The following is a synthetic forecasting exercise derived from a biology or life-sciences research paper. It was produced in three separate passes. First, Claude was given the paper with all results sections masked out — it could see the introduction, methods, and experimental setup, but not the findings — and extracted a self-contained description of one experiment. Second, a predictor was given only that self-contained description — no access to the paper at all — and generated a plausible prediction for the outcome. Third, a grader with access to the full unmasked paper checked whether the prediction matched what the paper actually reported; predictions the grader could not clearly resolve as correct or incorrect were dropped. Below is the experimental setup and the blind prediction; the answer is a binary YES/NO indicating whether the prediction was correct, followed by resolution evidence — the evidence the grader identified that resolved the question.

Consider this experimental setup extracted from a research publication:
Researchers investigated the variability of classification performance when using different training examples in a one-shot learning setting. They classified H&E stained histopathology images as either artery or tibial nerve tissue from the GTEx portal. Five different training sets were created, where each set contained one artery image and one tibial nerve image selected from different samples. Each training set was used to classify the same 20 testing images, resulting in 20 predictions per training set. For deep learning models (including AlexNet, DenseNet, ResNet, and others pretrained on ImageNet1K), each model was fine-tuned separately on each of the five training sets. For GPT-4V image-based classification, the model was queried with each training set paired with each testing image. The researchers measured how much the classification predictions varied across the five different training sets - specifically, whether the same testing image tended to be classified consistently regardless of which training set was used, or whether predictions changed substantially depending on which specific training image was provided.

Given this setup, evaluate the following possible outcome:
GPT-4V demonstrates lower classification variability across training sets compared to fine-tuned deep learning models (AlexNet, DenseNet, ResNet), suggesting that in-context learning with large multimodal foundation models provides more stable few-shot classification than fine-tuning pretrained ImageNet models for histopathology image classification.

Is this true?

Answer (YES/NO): YES